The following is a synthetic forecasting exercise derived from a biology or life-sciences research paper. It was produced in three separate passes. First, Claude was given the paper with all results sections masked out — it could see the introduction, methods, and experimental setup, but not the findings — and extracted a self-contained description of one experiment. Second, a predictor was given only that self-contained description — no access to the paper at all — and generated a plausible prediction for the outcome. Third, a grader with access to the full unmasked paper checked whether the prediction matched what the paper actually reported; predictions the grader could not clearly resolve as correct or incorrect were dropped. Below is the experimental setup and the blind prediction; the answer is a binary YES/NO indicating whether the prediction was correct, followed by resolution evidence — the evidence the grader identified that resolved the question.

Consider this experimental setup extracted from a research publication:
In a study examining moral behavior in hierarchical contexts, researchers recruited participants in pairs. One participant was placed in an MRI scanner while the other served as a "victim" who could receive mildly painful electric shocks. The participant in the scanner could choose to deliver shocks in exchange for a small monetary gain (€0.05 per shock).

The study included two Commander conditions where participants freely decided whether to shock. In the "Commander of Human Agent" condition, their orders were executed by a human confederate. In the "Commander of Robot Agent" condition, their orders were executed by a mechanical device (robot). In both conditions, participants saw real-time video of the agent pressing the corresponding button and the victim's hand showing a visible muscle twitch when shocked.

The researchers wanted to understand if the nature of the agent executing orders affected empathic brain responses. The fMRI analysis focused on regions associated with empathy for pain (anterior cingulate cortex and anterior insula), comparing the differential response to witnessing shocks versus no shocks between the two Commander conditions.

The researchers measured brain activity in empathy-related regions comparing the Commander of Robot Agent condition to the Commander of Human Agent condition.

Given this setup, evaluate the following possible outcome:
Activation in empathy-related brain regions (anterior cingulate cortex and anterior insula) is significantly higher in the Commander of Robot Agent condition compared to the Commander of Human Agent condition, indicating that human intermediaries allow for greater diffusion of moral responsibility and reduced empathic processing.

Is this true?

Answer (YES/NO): NO